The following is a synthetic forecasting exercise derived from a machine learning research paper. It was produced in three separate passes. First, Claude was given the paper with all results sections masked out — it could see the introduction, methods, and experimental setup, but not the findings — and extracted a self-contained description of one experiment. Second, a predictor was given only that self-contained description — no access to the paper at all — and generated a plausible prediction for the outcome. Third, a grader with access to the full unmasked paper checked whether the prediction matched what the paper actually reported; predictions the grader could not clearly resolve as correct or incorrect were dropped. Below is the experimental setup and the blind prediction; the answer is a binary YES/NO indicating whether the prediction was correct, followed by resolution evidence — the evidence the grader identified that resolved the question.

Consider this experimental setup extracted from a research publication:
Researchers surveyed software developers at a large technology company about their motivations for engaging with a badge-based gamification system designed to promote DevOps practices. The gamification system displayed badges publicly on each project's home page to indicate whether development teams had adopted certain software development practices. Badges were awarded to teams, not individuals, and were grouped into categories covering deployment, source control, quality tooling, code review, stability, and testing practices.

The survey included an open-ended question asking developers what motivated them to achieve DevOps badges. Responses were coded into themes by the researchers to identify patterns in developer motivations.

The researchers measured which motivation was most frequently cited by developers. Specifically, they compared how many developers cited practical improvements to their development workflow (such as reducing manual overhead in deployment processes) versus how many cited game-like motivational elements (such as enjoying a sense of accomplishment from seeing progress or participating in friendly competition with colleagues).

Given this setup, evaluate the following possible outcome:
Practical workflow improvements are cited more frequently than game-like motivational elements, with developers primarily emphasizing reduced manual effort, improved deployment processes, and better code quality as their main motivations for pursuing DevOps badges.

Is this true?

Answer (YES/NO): YES